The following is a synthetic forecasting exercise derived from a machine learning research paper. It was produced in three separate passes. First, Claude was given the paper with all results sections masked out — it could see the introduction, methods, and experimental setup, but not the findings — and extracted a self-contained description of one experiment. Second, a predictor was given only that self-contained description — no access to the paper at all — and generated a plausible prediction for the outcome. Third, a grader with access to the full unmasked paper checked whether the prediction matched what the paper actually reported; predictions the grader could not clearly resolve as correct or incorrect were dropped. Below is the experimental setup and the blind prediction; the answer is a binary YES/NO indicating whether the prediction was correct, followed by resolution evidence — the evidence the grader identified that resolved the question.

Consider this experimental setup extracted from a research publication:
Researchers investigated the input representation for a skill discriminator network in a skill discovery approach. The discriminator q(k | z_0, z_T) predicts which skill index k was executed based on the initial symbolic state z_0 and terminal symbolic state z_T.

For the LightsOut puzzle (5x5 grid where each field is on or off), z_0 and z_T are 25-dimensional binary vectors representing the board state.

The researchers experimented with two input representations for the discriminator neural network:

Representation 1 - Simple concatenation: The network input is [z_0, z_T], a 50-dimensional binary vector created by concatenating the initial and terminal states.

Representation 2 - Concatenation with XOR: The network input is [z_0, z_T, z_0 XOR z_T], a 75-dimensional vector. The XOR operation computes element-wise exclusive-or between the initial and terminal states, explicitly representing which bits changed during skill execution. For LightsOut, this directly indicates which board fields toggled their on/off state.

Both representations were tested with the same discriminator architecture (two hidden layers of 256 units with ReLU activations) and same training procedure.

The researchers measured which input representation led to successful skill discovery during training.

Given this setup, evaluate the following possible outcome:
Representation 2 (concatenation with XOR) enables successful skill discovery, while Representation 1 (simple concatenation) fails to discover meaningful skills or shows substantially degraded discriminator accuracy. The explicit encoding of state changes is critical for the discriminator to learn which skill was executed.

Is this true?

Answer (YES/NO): YES